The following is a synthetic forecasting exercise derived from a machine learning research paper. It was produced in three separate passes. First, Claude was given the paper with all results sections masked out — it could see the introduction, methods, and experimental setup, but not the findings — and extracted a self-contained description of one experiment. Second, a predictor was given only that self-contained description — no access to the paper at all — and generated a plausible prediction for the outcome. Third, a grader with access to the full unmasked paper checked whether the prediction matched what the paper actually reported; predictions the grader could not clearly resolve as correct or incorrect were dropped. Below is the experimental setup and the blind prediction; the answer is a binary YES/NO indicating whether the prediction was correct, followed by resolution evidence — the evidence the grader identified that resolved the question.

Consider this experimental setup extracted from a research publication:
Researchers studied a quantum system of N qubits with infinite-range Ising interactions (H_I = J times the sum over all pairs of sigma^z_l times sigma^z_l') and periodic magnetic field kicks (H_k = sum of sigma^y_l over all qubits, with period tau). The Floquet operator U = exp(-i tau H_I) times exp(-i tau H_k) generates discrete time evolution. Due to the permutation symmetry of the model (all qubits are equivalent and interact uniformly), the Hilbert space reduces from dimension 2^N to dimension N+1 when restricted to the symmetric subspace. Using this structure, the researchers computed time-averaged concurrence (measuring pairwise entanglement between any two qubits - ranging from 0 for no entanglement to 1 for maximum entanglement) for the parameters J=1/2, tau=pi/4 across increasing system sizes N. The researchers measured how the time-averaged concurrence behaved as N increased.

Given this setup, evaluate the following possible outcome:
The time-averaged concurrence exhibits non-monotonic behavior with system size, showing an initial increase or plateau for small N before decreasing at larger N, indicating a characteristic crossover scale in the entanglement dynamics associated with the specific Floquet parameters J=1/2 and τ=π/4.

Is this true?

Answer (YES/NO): NO